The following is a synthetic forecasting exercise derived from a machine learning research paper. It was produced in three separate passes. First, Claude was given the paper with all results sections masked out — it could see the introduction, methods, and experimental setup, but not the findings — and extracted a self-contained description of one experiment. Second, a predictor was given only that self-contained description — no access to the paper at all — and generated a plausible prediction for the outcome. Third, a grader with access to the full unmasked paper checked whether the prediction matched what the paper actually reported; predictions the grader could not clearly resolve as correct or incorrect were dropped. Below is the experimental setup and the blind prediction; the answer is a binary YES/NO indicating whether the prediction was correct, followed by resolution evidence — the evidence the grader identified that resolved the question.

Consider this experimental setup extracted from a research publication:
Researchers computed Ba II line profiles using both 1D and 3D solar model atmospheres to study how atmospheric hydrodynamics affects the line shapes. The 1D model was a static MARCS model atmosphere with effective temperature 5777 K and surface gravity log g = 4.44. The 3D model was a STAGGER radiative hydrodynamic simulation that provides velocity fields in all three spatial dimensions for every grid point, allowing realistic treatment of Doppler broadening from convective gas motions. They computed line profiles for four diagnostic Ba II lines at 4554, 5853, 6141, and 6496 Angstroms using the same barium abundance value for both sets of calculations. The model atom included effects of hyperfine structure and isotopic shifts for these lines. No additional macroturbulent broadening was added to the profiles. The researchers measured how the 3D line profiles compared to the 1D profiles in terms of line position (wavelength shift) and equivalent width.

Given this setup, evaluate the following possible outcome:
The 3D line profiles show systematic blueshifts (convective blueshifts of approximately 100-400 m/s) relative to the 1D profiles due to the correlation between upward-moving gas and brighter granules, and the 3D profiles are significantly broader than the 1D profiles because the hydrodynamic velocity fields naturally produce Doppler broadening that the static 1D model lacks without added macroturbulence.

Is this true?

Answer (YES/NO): NO